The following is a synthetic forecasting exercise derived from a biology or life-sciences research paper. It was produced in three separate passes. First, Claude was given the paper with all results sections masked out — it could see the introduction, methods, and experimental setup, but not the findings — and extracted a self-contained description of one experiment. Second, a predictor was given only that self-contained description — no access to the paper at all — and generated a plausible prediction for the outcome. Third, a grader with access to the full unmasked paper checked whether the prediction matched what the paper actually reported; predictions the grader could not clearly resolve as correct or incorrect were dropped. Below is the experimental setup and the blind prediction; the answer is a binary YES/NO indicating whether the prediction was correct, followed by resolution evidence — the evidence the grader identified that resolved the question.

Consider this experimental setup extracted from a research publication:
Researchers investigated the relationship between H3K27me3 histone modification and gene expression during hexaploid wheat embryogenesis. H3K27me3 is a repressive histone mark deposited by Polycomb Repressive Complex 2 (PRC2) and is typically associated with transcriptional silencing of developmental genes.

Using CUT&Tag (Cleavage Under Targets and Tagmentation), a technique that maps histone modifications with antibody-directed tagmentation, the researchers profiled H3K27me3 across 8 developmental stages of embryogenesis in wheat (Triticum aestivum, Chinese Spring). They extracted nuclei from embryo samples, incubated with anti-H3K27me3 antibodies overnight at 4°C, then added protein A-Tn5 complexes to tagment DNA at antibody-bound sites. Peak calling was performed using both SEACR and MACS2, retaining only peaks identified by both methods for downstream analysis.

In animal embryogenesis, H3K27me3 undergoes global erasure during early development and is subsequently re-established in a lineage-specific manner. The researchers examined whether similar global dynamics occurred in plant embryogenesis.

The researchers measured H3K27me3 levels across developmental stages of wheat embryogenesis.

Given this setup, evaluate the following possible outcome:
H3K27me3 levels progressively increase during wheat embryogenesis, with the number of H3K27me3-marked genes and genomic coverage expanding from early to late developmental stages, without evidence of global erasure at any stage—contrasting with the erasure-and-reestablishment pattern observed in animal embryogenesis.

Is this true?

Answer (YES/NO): NO